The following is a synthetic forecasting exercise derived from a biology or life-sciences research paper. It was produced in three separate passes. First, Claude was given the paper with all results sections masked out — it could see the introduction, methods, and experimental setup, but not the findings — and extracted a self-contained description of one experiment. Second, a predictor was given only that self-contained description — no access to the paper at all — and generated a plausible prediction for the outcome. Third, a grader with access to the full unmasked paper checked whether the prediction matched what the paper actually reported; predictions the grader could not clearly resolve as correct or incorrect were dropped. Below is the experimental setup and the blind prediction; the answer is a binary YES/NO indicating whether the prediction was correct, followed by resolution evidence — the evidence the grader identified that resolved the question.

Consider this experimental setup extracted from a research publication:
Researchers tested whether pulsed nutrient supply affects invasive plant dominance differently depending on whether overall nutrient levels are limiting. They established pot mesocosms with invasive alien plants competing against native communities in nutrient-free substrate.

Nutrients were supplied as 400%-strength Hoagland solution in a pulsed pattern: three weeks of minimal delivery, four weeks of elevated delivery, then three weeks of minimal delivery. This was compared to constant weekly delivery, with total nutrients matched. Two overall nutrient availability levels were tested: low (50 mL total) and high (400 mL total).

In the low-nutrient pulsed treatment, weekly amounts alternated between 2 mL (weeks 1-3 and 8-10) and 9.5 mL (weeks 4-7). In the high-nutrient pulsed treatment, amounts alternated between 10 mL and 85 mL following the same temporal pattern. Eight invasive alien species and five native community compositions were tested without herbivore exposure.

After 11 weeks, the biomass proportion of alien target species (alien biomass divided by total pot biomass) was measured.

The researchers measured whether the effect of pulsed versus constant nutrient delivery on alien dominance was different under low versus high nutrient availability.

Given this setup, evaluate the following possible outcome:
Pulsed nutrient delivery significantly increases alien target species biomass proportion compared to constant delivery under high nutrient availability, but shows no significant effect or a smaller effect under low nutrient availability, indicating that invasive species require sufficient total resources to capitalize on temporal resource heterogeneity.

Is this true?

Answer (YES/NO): NO